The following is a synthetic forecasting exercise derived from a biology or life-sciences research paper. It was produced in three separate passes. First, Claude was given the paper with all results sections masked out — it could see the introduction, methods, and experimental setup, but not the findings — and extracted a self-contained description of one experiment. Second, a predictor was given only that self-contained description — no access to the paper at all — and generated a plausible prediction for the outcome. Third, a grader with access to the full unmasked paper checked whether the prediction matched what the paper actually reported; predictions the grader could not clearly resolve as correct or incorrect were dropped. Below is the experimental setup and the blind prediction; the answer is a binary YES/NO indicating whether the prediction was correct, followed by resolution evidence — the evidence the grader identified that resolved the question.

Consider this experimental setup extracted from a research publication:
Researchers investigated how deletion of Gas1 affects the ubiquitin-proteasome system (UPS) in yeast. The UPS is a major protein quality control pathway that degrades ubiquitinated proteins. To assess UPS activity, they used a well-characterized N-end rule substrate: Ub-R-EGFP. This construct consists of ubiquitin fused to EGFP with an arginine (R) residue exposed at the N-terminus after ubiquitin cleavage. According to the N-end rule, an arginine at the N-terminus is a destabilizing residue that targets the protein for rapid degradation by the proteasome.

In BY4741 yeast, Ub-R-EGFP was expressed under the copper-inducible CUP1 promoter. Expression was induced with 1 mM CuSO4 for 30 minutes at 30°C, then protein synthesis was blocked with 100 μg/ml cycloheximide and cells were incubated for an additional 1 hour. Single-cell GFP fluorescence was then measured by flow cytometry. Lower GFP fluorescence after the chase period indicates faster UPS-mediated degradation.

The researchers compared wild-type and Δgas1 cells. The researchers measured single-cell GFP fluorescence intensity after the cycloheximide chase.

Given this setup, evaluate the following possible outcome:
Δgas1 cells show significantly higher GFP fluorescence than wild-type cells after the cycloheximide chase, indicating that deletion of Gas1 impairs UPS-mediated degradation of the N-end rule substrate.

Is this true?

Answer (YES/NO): NO